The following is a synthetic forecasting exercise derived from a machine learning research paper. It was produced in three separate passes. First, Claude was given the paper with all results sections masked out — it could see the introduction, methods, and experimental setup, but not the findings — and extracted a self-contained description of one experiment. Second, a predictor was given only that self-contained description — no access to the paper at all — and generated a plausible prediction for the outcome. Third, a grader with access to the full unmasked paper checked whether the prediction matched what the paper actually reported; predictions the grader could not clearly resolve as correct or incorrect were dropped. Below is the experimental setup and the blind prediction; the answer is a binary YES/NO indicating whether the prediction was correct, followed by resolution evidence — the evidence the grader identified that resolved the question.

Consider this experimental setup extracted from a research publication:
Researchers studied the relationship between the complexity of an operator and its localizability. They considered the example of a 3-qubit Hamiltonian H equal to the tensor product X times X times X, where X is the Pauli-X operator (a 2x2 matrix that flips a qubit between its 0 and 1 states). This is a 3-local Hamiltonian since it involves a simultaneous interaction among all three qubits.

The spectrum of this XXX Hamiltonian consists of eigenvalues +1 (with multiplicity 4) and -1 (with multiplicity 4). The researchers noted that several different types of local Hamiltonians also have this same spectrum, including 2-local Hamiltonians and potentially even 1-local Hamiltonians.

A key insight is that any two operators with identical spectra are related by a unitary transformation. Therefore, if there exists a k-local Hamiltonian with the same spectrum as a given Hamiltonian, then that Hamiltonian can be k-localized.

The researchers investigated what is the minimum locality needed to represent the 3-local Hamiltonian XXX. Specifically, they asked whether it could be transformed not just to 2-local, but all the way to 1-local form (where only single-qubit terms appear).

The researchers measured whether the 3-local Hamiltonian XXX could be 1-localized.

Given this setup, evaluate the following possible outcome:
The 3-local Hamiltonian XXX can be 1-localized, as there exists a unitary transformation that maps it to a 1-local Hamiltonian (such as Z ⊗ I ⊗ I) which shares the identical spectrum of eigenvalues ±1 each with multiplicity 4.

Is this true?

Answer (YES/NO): YES